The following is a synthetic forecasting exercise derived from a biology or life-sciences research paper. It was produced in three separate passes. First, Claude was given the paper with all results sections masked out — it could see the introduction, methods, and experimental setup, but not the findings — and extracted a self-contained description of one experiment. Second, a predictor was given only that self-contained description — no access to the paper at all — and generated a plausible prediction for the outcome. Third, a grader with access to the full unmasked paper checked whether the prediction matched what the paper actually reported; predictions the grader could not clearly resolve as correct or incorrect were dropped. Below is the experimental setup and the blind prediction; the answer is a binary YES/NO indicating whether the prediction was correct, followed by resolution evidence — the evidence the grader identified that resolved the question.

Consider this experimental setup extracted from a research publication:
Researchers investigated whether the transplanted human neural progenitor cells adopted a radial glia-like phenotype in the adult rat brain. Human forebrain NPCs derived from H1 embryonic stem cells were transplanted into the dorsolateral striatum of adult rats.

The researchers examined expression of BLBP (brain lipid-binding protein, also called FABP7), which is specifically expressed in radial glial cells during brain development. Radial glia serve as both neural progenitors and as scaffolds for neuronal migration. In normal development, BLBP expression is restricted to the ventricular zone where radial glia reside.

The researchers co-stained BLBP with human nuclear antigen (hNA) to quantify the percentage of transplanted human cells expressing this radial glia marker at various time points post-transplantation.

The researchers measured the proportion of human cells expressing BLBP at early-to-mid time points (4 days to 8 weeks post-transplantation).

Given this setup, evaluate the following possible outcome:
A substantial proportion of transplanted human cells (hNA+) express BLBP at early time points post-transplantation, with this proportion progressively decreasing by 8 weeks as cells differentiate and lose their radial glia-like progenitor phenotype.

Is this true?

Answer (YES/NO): NO